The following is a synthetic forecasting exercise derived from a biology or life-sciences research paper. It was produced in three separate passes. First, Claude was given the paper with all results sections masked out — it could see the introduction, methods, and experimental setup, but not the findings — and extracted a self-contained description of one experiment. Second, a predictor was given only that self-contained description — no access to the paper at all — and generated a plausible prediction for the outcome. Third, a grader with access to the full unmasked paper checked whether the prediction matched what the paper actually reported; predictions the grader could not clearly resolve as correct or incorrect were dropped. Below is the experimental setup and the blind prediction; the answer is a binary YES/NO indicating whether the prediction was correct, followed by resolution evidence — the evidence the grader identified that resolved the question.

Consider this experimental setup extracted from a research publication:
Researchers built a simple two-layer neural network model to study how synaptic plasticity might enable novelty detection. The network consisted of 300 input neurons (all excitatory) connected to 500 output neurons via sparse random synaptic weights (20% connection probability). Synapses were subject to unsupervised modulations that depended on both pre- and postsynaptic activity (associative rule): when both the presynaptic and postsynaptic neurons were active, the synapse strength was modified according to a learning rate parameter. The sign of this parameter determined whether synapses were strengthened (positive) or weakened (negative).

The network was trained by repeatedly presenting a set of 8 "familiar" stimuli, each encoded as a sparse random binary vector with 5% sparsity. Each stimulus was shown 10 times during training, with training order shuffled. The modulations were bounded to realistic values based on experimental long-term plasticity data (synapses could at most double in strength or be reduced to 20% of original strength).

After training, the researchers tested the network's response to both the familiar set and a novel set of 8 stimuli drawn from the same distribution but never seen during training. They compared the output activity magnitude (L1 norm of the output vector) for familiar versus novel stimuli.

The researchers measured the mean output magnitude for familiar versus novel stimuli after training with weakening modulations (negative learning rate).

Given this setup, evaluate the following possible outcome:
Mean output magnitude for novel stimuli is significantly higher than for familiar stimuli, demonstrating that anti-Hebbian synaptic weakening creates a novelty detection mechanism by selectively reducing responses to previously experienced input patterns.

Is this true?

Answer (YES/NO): YES